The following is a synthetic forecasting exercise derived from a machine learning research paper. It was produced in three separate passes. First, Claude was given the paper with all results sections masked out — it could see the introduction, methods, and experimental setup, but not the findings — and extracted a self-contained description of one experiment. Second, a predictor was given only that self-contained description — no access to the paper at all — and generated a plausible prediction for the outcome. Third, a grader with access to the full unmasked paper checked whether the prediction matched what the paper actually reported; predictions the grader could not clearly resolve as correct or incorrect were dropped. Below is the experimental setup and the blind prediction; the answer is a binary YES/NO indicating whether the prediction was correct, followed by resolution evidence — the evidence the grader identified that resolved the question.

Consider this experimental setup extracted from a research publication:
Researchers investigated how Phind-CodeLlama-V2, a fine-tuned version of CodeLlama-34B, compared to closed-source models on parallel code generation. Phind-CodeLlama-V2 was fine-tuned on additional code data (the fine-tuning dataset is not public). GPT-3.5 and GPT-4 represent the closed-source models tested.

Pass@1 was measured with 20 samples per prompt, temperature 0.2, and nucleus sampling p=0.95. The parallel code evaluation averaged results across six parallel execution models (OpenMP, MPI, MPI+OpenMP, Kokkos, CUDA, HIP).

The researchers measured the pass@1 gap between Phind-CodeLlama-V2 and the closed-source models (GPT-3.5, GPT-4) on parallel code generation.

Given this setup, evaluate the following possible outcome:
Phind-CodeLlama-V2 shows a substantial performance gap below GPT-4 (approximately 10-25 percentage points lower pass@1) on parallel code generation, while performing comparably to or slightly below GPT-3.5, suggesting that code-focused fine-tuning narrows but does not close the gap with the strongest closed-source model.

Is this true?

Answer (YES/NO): NO